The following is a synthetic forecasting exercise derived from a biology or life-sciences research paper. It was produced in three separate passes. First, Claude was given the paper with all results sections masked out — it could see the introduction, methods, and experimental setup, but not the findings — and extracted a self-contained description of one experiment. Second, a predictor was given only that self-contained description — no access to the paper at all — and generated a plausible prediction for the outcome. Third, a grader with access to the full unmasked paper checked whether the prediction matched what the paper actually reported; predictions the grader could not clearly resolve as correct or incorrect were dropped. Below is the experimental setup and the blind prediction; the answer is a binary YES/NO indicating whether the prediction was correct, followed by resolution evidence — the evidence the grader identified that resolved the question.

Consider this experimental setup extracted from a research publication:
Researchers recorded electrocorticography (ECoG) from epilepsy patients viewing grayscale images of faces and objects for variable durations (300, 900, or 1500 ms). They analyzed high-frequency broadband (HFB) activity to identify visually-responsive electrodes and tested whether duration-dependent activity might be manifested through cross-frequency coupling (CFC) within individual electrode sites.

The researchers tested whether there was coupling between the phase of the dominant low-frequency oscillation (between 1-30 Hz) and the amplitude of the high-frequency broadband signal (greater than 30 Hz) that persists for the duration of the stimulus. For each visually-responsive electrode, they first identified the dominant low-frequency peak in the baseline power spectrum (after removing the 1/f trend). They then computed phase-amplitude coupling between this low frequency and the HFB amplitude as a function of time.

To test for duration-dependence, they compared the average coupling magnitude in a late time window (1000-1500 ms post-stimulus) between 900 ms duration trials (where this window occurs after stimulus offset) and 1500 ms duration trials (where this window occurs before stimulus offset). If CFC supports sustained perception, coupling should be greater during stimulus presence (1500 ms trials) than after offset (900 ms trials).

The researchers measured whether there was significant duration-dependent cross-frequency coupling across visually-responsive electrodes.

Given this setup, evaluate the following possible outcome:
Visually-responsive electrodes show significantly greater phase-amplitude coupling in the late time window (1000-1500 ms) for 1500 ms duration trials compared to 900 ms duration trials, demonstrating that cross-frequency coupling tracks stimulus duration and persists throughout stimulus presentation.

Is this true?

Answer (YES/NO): NO